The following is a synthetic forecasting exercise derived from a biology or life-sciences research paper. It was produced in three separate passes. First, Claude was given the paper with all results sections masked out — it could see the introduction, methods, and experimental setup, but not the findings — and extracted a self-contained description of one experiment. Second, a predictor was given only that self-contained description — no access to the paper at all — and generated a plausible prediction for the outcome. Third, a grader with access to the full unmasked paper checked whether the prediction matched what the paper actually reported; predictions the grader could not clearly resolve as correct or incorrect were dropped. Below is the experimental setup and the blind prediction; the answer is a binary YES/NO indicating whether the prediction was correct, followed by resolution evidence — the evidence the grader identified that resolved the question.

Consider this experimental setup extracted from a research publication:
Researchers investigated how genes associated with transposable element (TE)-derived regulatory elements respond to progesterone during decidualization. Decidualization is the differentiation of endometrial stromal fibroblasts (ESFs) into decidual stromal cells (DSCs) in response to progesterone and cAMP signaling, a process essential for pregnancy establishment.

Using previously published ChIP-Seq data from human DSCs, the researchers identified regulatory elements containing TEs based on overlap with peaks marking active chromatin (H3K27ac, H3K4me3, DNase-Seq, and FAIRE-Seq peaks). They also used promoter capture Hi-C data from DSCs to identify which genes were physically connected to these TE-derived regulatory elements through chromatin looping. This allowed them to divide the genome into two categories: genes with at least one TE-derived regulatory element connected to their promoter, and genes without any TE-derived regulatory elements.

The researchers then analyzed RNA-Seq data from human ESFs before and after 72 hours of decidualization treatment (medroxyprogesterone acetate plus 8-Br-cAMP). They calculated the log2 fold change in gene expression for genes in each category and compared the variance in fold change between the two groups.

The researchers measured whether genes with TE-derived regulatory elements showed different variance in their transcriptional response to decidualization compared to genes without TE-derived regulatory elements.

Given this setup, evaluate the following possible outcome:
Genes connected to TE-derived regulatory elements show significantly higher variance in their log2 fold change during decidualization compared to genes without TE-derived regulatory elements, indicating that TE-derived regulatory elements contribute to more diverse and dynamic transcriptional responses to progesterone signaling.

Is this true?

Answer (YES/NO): YES